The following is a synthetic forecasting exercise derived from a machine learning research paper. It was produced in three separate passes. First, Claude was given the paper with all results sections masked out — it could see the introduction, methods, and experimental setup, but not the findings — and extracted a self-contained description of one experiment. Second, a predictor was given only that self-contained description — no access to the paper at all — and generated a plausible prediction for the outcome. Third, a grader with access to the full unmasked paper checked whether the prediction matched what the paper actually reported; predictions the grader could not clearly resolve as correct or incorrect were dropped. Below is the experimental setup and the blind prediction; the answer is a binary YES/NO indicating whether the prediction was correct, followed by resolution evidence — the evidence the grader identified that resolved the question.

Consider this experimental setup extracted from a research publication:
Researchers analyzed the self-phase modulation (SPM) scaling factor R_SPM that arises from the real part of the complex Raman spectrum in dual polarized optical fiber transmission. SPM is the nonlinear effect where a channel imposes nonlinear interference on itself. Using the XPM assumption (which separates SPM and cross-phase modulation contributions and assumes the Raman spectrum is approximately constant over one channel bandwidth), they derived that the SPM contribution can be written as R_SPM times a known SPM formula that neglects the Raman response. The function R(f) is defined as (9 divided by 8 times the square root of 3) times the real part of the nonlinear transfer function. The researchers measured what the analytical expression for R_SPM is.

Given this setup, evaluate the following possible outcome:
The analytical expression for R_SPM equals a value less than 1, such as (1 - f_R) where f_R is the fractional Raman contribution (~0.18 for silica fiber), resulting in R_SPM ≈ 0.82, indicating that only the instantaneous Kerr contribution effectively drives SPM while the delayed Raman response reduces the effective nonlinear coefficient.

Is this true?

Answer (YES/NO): NO